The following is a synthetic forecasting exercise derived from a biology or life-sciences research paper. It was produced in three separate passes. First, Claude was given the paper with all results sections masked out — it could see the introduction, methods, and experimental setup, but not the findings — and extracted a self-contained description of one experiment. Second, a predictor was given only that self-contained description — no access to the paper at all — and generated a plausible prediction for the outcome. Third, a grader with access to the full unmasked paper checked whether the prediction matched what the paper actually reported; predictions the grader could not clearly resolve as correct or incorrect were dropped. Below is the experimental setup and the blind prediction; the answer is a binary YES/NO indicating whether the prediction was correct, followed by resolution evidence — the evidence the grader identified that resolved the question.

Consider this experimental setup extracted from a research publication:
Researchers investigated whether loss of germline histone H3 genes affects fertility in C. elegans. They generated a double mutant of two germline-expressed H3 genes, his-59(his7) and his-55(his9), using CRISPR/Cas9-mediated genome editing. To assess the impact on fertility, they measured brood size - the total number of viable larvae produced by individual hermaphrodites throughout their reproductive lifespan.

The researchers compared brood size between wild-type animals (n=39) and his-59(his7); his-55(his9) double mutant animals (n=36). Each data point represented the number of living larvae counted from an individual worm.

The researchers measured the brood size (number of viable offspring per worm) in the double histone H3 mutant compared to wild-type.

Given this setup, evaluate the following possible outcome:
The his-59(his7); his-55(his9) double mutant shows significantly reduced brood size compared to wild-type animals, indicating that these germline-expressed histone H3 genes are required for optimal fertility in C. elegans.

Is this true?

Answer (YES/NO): YES